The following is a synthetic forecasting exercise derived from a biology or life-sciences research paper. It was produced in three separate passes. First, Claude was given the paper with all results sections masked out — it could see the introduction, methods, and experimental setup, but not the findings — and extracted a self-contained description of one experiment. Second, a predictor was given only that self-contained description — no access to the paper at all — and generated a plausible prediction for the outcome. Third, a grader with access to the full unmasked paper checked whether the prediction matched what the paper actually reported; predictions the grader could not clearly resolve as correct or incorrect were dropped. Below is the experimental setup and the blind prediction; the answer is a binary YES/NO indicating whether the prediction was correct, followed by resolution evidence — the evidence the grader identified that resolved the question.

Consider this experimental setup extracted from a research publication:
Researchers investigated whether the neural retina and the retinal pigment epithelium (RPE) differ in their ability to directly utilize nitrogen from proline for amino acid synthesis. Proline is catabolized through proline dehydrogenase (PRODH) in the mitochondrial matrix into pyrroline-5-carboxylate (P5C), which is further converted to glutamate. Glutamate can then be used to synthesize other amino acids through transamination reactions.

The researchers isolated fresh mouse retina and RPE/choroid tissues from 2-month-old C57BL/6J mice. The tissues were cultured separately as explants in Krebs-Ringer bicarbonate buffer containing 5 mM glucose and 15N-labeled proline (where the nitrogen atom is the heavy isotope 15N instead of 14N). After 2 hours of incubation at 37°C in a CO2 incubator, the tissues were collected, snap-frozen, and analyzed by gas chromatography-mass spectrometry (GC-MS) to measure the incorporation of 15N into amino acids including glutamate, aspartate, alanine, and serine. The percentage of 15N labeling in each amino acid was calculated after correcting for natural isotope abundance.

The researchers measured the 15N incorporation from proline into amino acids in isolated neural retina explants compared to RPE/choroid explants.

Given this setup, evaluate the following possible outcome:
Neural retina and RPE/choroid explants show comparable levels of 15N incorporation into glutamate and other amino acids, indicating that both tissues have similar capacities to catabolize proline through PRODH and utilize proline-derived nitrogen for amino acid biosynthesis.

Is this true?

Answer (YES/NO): NO